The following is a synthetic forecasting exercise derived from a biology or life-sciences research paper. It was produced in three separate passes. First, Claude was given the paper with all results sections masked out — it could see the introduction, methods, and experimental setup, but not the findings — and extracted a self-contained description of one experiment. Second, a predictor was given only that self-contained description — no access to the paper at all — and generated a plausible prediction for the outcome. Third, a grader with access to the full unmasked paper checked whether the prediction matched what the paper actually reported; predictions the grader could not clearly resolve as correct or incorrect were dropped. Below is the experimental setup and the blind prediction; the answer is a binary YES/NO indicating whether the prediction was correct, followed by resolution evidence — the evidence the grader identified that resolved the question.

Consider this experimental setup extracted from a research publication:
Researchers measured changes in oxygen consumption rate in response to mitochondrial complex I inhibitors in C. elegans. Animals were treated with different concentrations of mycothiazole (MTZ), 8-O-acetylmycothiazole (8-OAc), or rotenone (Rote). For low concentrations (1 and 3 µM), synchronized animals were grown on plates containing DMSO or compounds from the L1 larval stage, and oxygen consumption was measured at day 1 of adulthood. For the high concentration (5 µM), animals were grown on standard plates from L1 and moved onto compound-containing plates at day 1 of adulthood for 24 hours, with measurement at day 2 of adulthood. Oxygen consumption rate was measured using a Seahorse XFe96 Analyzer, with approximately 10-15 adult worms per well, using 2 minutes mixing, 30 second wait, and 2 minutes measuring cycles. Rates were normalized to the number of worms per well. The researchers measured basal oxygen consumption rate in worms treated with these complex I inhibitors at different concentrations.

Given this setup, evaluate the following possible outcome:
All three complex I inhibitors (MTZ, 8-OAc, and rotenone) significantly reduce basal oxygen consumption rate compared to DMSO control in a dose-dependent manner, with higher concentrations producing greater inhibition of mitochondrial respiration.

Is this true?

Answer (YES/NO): NO